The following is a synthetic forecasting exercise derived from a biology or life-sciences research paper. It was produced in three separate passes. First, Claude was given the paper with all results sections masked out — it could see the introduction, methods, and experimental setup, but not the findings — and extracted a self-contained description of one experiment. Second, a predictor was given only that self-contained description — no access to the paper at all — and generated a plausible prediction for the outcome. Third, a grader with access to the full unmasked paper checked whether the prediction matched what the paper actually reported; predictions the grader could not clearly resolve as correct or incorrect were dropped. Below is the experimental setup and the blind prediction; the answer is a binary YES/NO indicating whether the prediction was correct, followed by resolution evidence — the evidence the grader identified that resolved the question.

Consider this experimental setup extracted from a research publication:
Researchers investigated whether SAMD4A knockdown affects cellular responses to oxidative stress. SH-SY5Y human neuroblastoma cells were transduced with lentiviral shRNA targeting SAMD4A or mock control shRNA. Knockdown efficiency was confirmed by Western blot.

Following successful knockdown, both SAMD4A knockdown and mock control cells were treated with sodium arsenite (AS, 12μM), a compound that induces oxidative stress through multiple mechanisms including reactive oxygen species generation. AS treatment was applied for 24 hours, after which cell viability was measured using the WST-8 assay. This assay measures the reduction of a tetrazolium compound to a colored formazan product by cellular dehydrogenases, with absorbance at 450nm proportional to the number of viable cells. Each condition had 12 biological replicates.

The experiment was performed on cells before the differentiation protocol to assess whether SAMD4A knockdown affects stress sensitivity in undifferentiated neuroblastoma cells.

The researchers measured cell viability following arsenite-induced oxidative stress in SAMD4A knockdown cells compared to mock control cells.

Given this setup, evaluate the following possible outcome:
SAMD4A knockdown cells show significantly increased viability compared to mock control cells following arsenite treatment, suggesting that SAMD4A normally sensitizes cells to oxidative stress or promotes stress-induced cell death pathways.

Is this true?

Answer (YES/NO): NO